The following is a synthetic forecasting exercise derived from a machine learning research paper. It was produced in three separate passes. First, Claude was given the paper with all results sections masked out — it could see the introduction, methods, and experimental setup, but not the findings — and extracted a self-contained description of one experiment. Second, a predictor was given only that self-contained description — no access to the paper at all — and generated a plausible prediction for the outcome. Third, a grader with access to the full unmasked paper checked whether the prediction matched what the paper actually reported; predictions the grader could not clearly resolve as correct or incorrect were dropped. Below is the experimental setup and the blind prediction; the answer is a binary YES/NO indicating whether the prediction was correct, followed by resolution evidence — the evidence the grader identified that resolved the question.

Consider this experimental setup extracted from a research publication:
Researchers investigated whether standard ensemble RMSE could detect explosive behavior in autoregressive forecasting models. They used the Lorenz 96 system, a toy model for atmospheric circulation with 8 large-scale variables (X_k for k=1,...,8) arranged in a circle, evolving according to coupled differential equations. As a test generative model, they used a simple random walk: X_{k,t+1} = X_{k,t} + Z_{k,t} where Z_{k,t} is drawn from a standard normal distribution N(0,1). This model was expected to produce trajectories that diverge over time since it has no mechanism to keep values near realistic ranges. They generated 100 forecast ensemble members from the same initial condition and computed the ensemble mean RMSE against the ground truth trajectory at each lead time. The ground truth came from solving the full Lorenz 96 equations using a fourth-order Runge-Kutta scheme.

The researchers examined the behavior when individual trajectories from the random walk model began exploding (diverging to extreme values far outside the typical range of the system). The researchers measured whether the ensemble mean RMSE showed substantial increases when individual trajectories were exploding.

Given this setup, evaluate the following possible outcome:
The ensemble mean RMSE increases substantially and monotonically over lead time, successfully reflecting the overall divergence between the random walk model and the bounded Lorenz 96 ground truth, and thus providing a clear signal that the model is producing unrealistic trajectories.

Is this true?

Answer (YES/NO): NO